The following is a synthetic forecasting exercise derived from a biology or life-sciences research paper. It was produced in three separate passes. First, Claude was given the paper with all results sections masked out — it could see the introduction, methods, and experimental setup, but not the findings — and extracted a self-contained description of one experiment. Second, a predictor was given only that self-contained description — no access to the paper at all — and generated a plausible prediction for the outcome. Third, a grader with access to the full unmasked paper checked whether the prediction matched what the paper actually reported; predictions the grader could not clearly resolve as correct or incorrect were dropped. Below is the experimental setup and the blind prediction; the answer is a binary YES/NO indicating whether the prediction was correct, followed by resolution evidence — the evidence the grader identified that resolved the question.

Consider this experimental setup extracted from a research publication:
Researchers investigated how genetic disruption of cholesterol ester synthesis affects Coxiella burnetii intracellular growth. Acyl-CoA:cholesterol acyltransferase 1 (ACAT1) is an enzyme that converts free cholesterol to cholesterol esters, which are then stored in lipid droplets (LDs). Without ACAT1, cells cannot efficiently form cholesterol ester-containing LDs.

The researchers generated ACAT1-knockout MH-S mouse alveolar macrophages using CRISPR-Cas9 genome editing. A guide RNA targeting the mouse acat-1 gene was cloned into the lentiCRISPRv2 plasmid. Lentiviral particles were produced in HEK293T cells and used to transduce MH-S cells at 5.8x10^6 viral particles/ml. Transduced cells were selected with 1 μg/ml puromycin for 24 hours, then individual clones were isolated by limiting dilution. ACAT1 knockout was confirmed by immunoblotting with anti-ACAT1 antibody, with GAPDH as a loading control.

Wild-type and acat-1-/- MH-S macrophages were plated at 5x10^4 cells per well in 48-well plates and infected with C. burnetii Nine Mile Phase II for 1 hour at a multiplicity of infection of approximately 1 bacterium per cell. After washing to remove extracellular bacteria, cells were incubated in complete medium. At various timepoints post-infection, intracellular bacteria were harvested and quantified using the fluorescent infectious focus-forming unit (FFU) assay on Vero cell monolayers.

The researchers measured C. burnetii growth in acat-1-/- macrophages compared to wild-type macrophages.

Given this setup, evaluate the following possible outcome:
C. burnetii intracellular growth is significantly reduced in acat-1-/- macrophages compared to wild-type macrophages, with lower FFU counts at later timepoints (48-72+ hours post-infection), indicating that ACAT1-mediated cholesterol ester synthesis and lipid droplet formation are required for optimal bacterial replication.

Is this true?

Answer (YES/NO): NO